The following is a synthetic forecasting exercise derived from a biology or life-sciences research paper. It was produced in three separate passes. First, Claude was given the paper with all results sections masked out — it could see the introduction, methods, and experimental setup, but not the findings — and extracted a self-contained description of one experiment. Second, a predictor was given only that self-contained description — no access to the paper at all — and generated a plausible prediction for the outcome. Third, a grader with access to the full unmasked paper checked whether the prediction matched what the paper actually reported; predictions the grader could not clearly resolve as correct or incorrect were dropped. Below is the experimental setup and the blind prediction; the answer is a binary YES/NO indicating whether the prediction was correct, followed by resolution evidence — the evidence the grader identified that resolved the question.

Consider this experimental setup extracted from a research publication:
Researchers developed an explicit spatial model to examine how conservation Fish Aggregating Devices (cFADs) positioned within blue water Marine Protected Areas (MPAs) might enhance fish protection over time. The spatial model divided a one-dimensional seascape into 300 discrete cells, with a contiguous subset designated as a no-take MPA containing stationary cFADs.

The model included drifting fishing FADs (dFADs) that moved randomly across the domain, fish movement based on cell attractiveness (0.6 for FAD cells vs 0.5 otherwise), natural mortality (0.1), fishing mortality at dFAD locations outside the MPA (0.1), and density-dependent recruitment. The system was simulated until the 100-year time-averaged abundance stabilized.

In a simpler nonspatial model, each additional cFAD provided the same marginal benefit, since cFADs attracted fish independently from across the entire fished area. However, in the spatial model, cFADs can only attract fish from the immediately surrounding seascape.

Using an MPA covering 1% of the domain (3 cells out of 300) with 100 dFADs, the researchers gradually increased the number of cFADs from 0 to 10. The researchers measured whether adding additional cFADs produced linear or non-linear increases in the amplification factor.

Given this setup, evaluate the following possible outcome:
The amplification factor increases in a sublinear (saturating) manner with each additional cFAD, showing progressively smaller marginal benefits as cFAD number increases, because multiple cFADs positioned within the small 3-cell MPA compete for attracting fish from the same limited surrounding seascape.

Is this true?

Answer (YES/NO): YES